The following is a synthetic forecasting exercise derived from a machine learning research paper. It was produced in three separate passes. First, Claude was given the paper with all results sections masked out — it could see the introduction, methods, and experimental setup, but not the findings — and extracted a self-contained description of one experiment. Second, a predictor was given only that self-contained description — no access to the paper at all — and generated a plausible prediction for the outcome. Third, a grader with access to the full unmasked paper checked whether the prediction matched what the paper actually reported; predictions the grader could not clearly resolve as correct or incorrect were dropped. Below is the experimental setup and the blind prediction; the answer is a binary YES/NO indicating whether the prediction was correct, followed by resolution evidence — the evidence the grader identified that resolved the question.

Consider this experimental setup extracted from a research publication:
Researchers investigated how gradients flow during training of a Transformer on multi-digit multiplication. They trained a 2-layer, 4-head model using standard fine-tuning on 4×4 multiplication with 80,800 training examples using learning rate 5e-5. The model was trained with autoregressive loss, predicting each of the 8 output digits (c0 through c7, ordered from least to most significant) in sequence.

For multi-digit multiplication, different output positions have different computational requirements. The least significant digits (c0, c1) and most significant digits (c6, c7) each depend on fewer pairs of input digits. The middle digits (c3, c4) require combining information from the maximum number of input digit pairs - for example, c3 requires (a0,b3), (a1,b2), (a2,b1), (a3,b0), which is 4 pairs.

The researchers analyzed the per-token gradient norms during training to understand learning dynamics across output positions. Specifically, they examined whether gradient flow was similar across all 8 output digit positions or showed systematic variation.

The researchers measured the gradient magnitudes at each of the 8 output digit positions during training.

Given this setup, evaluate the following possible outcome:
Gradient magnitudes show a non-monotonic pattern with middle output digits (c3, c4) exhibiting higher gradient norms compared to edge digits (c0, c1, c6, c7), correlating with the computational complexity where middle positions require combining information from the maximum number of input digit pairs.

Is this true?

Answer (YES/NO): NO